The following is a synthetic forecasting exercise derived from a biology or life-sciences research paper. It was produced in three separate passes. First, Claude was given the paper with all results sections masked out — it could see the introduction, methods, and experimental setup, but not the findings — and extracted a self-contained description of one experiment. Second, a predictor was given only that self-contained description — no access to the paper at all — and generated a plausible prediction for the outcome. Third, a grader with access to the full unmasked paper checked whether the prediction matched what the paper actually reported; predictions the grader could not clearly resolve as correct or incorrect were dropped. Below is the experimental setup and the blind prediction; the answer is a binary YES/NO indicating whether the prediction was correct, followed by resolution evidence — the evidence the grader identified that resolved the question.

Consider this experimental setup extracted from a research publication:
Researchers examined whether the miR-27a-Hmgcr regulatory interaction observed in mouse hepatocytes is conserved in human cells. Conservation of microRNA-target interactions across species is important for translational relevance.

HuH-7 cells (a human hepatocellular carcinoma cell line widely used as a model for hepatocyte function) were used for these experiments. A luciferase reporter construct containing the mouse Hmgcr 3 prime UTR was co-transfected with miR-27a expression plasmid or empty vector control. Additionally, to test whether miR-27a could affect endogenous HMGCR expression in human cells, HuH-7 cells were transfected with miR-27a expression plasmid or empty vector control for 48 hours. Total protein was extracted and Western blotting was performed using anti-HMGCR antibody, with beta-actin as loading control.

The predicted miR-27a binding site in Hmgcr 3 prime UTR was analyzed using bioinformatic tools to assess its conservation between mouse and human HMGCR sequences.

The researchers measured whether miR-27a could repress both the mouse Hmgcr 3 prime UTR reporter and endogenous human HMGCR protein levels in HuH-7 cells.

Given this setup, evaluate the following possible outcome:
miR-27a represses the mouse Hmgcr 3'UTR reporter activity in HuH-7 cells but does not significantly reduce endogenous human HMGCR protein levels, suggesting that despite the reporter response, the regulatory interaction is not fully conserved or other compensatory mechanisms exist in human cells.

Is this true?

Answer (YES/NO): NO